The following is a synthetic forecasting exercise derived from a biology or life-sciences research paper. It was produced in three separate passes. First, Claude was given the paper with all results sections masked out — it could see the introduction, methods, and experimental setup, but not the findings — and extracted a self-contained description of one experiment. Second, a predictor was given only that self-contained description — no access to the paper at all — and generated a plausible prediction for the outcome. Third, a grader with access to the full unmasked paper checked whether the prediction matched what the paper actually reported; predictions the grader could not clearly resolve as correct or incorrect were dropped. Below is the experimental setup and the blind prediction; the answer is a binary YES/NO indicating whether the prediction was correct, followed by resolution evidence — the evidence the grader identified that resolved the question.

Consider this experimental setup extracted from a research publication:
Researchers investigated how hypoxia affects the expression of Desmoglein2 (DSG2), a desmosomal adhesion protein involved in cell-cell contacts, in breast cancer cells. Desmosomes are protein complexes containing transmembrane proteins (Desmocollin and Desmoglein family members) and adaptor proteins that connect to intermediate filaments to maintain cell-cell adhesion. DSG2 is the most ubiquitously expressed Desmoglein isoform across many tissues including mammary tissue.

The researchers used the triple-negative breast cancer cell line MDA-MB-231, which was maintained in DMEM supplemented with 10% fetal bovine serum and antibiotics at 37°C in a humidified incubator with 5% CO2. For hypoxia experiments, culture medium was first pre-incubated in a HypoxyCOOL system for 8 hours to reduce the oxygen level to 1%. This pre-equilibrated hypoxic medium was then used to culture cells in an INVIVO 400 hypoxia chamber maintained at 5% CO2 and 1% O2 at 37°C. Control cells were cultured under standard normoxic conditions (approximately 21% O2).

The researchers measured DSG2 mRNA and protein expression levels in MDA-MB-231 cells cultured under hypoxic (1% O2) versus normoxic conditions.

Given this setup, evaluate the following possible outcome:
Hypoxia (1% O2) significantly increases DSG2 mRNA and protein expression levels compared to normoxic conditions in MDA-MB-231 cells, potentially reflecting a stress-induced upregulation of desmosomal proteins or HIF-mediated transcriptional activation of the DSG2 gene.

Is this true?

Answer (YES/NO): NO